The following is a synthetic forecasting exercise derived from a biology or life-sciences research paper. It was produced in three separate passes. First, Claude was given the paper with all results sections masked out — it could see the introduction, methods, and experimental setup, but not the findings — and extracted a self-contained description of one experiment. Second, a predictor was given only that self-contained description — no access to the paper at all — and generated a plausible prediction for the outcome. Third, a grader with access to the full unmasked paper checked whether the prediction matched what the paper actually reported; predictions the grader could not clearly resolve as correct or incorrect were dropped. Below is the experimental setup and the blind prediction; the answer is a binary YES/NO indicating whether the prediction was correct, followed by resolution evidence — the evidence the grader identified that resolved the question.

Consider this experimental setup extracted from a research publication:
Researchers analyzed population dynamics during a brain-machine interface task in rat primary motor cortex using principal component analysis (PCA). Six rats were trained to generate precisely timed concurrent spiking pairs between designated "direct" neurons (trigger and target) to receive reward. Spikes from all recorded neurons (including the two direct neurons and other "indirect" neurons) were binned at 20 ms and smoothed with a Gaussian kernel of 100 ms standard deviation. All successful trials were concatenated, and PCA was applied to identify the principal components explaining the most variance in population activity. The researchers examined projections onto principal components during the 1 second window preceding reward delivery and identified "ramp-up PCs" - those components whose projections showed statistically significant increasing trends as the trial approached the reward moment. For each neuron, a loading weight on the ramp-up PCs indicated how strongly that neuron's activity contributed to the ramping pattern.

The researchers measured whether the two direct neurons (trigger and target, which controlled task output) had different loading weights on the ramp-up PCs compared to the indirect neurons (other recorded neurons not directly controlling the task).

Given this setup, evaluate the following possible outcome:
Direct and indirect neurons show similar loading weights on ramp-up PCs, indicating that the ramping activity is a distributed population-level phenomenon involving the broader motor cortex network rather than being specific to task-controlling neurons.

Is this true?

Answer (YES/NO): YES